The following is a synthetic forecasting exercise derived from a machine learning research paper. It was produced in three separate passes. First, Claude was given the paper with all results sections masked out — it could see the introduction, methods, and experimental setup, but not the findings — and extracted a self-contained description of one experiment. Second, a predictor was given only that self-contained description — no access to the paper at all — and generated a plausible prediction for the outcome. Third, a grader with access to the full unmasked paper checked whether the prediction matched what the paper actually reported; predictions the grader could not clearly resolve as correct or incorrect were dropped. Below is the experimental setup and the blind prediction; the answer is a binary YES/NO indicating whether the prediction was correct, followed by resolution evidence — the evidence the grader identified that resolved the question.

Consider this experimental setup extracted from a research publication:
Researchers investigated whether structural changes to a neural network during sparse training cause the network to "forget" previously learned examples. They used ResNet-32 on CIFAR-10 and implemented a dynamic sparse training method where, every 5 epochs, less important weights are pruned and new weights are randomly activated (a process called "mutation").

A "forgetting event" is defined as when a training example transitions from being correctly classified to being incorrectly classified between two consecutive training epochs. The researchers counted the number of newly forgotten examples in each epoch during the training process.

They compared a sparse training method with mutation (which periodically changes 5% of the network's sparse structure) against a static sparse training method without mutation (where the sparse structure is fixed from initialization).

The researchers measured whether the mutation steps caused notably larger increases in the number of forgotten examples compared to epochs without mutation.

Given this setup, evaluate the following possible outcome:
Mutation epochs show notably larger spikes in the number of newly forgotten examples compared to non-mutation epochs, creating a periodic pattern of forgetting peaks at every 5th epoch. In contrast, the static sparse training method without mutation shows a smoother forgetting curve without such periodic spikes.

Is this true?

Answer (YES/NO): NO